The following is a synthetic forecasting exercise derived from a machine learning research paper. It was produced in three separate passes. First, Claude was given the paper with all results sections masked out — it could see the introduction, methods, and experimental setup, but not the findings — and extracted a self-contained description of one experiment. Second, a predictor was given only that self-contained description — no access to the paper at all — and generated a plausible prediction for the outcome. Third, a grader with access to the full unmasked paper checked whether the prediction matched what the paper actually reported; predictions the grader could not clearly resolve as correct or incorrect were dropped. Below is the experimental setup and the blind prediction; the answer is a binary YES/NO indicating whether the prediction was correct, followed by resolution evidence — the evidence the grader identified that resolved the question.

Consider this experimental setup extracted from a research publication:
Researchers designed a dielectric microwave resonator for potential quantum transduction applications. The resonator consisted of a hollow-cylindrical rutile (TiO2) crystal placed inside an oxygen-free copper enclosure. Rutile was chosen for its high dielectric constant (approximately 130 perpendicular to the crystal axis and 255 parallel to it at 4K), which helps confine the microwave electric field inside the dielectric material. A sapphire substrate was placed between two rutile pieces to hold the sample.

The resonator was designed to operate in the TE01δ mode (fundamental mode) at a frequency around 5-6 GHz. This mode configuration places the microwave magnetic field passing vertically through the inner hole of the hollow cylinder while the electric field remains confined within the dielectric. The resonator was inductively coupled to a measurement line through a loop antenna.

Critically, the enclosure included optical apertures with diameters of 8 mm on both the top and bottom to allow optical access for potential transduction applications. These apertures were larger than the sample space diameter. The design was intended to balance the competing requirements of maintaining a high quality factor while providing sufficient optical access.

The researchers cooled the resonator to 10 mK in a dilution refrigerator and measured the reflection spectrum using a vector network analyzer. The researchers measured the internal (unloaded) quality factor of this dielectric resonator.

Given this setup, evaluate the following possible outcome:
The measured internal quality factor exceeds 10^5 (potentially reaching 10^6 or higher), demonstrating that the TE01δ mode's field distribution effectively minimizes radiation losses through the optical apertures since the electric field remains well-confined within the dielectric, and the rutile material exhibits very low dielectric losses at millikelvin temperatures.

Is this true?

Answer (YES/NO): NO